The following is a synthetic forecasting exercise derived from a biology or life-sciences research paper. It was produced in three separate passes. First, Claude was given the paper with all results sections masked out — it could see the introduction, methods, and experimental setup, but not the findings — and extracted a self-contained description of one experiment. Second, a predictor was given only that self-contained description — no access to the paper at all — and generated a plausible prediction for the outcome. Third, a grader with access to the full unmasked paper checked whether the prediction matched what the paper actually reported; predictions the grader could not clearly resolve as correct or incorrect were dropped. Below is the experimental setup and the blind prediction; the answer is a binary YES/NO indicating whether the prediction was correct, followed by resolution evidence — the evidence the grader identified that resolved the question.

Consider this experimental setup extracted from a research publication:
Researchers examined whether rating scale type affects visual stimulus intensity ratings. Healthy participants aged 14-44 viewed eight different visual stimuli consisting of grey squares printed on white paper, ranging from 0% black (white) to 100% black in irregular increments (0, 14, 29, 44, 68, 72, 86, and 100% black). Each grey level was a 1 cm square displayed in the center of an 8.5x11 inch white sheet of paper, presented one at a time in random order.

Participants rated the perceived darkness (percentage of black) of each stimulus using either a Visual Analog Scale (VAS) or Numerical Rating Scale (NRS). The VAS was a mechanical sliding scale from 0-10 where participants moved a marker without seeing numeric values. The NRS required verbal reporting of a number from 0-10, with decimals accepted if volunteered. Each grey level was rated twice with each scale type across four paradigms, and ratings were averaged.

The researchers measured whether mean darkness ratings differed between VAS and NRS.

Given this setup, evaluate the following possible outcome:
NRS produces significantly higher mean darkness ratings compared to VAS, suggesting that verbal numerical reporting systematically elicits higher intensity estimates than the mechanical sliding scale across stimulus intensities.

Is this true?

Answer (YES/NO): NO